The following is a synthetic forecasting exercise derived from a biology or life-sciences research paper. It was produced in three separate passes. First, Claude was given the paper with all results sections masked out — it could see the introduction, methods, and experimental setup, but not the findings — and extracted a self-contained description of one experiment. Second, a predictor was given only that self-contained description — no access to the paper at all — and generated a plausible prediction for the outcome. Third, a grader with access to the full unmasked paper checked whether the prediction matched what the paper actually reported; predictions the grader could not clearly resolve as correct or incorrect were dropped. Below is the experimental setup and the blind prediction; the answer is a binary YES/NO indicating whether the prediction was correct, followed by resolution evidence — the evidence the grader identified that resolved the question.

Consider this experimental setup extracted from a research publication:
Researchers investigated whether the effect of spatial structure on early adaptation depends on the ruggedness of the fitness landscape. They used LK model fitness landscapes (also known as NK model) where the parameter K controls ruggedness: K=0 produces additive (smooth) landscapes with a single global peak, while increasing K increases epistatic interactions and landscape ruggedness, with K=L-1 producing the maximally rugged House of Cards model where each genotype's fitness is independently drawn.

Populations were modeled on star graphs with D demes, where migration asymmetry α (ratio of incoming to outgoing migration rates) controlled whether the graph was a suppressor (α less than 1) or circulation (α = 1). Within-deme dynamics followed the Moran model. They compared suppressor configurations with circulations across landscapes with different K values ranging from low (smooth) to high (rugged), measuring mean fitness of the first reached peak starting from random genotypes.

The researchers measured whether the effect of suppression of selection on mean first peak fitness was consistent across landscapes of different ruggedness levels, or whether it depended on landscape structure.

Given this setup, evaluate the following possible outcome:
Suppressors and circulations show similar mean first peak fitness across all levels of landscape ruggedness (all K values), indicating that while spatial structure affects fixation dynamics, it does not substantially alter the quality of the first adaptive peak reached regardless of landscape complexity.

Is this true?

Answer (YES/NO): NO